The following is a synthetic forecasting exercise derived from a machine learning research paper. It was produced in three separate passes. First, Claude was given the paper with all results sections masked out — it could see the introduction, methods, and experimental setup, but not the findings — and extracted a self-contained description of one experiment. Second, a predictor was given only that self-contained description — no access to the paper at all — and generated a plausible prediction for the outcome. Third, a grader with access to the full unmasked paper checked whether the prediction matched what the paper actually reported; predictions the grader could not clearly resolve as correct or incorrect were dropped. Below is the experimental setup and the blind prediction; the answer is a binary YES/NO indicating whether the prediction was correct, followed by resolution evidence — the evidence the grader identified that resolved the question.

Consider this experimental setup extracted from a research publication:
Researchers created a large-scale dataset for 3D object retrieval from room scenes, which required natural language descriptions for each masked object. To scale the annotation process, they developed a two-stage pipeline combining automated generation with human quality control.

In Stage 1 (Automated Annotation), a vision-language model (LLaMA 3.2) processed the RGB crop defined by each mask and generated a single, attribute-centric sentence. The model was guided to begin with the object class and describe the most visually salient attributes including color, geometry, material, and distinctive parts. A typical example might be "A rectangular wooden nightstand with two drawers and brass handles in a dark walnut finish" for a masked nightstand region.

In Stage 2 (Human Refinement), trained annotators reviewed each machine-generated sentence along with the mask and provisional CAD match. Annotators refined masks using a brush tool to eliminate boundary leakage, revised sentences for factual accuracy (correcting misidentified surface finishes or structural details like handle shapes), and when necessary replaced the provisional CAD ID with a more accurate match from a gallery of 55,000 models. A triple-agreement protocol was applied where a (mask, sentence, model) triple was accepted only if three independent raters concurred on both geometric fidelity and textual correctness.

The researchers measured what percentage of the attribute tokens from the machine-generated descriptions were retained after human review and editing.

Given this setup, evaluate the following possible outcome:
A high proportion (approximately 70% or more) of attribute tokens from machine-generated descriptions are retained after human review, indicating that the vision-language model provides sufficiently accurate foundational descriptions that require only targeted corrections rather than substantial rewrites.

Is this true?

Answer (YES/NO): YES